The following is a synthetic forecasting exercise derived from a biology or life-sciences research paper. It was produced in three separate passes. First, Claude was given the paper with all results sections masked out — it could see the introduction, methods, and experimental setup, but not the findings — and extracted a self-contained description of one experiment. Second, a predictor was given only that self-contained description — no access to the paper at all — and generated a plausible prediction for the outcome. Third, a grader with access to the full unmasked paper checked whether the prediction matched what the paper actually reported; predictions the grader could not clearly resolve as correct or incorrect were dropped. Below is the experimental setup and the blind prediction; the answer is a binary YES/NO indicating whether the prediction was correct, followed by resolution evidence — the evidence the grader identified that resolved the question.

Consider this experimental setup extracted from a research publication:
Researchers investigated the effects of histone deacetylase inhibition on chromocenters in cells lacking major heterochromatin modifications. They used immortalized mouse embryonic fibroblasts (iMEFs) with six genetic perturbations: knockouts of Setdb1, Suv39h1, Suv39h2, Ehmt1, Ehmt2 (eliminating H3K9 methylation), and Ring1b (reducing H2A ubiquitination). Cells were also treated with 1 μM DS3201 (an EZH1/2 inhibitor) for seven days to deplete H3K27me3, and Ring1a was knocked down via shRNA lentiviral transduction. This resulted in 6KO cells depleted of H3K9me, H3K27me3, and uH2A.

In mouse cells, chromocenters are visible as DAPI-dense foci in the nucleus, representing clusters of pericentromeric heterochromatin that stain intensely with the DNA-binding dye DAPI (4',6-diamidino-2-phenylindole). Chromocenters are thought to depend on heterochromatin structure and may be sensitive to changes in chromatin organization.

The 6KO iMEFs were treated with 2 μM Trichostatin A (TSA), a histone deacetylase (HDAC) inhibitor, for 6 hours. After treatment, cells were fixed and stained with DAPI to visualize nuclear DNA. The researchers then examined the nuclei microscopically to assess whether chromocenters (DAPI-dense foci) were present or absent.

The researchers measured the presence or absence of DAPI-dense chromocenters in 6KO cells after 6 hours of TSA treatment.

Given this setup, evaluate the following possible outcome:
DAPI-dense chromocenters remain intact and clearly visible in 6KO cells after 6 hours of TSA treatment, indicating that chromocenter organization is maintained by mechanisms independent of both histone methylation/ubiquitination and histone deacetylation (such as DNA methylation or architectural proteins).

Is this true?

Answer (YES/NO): YES